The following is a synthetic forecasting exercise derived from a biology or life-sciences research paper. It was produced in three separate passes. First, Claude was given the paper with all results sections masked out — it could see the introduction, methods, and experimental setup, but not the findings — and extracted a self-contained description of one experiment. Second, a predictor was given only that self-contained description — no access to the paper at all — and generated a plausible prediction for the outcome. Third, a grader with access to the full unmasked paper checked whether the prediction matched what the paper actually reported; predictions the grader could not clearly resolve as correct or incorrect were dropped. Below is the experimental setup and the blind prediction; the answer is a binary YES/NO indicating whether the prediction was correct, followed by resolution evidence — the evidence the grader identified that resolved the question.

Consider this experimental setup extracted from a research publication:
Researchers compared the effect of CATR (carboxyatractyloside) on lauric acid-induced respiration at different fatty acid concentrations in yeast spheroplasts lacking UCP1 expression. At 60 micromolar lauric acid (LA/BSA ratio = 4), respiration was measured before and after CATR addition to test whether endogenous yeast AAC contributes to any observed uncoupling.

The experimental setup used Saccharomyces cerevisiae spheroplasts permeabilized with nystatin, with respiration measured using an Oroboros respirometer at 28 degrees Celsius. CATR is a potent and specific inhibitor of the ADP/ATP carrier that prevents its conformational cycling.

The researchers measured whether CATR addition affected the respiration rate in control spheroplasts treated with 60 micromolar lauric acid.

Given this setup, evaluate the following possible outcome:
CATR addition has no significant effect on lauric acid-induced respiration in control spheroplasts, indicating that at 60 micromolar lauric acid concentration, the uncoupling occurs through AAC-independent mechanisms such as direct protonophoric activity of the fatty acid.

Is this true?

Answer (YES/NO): NO